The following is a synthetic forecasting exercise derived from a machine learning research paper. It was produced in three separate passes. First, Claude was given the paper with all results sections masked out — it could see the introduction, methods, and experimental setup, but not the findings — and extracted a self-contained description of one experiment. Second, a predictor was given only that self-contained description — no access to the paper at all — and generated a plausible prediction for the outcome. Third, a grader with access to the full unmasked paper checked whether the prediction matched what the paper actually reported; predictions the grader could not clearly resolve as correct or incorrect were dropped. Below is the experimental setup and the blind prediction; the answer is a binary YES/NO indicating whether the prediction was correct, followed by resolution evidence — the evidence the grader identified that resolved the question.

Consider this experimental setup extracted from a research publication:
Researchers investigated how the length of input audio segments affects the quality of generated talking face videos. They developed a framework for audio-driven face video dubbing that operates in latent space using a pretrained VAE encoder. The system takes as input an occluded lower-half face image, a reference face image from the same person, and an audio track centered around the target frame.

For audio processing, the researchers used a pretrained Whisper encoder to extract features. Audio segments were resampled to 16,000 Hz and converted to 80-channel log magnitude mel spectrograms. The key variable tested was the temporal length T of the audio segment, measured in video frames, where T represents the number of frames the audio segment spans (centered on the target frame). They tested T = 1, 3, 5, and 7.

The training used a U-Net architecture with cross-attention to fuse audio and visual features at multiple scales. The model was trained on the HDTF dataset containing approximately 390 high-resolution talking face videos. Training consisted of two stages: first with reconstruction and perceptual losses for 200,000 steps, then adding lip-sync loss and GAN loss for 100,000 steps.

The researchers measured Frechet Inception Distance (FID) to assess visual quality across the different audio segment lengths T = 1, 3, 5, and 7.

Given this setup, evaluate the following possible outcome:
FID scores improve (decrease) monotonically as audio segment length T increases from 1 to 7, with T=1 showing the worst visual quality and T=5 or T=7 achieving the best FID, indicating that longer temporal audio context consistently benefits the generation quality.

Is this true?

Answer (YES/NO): NO